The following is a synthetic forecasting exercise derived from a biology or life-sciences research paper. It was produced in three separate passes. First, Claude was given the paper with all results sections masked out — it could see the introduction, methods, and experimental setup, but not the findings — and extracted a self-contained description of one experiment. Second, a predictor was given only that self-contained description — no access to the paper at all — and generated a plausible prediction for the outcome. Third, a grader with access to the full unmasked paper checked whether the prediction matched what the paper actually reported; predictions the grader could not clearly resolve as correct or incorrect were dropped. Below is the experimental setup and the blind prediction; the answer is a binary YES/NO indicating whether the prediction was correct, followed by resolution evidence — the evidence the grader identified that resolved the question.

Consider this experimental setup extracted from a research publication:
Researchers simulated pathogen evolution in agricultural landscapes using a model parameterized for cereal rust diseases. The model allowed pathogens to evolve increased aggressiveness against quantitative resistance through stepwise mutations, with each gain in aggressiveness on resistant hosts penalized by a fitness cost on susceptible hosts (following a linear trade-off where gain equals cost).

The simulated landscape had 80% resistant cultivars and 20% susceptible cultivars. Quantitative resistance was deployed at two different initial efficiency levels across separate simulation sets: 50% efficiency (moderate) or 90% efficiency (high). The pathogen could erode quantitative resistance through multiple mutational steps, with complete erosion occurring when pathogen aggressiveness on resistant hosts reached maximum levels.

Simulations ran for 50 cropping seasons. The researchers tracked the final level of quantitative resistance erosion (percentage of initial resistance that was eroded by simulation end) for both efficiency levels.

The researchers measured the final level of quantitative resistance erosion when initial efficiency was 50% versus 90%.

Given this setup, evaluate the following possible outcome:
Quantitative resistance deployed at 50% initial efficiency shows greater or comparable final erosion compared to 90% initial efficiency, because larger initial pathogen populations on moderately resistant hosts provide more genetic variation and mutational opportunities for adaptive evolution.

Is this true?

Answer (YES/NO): NO